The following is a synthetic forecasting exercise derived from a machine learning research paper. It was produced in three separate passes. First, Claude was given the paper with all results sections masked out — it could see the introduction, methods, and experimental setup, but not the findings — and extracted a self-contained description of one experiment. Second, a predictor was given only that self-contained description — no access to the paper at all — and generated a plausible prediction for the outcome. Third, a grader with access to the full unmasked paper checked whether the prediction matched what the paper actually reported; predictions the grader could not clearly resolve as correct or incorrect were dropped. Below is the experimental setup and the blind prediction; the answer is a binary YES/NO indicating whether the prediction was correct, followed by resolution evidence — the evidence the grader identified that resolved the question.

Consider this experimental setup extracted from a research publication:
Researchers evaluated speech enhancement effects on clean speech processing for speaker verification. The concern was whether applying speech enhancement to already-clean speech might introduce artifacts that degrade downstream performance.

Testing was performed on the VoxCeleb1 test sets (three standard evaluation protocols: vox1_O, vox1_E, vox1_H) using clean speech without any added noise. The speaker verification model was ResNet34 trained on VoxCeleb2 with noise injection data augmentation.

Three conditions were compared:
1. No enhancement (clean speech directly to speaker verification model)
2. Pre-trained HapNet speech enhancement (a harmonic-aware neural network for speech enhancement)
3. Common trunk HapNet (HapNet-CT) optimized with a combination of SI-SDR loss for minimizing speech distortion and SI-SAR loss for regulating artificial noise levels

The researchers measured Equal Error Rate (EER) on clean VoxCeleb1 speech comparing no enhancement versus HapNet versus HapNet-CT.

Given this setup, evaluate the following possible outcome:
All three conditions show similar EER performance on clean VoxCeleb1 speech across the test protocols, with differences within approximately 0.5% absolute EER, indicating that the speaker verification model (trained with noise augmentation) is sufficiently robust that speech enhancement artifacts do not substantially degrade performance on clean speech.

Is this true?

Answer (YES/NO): YES